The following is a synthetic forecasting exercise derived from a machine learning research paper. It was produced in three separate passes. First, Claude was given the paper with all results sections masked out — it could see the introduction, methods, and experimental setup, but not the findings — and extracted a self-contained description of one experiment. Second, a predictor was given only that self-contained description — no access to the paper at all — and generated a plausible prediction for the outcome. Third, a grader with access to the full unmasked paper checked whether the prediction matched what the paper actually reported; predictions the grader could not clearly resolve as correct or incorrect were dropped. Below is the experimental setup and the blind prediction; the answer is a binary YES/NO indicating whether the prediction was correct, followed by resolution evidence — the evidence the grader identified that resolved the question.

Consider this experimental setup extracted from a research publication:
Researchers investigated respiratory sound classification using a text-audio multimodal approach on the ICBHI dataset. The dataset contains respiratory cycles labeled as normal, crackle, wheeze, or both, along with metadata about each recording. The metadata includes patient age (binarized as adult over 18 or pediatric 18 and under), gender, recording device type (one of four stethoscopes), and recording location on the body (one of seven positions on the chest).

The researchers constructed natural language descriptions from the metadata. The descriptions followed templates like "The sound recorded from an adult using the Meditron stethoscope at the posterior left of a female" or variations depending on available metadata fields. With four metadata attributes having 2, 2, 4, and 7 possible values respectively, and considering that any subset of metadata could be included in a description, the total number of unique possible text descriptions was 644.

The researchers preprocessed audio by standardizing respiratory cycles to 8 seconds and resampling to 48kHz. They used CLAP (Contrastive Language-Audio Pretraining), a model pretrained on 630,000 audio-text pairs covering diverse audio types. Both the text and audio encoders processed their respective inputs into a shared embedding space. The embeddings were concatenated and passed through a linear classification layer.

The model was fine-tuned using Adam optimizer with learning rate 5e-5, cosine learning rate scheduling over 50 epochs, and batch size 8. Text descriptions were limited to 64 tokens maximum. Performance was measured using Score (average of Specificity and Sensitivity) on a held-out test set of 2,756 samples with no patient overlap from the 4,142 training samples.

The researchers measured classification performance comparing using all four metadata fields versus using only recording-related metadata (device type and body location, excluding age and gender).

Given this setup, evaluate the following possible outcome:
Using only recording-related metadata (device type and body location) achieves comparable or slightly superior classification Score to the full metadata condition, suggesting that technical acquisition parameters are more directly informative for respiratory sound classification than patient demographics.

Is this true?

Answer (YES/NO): NO